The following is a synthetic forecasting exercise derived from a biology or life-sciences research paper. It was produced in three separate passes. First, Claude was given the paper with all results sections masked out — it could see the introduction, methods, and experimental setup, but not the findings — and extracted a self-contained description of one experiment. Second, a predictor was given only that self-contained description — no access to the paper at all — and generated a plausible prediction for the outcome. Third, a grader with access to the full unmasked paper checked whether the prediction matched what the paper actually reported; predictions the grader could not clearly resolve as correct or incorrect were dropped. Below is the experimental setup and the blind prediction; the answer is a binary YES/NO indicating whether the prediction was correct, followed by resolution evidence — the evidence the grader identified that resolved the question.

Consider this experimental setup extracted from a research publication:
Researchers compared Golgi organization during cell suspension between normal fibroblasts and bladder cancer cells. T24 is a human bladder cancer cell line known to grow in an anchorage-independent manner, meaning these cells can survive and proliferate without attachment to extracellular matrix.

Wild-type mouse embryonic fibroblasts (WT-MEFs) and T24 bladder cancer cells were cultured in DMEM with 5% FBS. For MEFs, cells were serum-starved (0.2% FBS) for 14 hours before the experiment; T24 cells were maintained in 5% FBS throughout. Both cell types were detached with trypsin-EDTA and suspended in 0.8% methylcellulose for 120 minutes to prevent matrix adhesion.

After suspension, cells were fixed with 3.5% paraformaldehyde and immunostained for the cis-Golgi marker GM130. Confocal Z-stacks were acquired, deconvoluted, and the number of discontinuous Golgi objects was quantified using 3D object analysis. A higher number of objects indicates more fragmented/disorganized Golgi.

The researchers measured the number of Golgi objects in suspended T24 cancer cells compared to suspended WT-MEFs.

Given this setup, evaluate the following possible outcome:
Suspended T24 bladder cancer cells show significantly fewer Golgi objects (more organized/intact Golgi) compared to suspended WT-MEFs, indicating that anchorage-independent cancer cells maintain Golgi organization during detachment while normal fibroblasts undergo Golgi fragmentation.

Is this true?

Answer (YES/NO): YES